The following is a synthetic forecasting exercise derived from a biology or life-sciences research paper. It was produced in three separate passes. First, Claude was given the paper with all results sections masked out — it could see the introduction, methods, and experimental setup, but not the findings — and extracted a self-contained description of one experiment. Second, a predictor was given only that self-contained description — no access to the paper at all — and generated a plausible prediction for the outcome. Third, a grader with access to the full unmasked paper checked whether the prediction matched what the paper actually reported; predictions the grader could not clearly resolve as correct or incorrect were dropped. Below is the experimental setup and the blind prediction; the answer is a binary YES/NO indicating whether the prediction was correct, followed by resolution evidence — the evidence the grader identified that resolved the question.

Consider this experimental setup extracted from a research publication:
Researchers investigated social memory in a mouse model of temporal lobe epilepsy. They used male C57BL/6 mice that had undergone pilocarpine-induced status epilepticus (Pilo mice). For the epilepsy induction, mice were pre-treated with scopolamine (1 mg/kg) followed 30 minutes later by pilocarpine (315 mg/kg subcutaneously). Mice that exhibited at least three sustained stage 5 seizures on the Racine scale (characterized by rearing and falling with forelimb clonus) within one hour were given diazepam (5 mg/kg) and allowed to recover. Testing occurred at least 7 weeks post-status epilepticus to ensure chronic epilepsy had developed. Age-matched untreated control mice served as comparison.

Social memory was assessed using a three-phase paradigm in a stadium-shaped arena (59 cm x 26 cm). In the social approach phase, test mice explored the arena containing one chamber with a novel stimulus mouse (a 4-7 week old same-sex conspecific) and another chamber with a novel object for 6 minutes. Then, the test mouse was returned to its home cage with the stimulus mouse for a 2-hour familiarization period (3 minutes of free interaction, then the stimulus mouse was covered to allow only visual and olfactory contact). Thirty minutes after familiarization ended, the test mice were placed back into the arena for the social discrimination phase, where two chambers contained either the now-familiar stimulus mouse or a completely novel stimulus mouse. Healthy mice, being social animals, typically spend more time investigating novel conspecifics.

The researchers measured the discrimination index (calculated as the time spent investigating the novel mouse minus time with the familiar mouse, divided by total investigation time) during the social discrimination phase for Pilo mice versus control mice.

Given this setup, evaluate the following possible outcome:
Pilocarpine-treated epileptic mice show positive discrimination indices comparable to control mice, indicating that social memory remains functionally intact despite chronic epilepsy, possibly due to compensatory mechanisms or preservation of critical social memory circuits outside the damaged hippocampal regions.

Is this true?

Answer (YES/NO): NO